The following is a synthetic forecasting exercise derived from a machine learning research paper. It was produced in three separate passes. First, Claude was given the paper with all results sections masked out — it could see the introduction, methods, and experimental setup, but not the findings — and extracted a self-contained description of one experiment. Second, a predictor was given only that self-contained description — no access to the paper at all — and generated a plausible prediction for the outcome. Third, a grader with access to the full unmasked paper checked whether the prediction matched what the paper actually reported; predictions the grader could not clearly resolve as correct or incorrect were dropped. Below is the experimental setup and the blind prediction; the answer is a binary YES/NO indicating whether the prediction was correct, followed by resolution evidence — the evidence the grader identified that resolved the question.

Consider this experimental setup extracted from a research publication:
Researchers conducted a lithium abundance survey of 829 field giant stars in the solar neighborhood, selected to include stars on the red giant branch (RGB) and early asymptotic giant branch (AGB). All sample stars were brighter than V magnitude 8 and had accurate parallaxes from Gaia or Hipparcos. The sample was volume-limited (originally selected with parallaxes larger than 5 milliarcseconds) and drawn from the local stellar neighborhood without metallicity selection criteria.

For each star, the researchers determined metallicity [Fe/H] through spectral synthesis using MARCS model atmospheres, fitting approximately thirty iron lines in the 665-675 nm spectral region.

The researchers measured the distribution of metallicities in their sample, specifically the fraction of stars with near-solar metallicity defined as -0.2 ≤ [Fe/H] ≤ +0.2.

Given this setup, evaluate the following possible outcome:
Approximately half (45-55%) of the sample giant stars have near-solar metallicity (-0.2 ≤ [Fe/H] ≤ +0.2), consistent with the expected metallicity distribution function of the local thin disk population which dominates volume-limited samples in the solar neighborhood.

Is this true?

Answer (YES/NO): NO